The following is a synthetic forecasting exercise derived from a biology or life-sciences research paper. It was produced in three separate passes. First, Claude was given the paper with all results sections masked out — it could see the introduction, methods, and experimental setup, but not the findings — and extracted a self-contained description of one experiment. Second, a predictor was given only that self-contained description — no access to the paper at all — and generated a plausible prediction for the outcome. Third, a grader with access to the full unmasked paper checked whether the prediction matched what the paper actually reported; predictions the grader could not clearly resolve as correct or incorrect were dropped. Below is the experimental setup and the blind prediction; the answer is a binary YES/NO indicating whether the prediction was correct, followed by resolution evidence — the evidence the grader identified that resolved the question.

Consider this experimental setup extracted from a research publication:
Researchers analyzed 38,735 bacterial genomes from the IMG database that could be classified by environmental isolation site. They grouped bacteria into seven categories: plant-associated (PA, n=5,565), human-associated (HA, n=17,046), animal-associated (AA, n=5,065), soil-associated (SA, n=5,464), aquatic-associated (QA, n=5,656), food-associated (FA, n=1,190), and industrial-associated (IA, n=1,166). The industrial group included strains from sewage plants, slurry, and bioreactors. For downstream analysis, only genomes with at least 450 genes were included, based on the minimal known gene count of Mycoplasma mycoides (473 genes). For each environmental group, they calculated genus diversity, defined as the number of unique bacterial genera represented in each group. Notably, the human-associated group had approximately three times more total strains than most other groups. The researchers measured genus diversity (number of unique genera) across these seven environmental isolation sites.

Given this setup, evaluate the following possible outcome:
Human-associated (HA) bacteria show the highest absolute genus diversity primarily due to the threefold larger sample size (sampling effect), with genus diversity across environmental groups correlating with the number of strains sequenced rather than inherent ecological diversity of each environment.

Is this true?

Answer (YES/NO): NO